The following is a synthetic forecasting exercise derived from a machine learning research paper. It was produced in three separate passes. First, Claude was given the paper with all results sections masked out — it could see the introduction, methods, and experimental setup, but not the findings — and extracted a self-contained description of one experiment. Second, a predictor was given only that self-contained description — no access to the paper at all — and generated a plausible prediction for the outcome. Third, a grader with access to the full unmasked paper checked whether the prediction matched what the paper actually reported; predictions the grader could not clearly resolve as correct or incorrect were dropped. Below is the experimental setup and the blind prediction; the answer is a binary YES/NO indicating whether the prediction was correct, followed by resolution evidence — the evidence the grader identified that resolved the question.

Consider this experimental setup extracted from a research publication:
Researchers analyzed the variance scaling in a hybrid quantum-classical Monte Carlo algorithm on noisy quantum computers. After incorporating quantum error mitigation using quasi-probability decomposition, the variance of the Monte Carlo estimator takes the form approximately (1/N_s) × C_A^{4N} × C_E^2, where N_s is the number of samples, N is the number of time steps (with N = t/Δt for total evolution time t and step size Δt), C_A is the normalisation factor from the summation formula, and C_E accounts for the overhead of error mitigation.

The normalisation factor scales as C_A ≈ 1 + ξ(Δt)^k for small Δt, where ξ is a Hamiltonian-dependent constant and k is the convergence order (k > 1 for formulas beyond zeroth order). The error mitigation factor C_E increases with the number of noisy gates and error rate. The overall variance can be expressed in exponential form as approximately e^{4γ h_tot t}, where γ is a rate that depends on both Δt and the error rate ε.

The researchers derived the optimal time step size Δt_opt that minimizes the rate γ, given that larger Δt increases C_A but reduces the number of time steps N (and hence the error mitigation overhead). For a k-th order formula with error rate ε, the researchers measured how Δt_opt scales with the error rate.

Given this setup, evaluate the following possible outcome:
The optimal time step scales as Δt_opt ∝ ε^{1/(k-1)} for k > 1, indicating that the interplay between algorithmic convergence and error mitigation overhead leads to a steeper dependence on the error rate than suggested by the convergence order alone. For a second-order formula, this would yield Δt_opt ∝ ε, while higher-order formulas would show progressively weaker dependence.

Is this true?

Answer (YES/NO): NO